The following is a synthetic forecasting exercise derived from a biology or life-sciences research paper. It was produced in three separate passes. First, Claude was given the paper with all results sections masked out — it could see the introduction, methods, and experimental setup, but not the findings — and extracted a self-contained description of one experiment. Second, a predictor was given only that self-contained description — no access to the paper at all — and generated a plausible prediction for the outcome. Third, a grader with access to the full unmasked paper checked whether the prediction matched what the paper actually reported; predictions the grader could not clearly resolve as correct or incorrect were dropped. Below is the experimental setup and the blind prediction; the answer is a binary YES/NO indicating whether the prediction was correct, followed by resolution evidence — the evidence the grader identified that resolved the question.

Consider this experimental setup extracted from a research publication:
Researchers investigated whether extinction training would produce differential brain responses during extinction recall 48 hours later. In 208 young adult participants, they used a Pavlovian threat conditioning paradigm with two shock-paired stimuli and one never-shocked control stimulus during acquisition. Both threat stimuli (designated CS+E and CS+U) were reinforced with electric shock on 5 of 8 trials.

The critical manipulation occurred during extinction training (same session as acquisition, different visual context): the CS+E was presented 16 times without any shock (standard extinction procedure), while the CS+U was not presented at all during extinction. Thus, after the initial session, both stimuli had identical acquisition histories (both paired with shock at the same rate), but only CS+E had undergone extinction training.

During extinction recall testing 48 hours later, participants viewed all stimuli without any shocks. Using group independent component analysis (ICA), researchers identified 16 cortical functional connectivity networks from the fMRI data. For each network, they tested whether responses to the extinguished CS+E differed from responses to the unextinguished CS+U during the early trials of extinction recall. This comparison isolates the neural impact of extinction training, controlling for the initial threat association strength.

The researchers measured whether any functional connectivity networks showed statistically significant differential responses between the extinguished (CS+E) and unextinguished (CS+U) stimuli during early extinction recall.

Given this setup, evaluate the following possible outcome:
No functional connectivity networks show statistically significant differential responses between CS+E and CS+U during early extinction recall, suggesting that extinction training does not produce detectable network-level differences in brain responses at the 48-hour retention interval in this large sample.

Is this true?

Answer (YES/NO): NO